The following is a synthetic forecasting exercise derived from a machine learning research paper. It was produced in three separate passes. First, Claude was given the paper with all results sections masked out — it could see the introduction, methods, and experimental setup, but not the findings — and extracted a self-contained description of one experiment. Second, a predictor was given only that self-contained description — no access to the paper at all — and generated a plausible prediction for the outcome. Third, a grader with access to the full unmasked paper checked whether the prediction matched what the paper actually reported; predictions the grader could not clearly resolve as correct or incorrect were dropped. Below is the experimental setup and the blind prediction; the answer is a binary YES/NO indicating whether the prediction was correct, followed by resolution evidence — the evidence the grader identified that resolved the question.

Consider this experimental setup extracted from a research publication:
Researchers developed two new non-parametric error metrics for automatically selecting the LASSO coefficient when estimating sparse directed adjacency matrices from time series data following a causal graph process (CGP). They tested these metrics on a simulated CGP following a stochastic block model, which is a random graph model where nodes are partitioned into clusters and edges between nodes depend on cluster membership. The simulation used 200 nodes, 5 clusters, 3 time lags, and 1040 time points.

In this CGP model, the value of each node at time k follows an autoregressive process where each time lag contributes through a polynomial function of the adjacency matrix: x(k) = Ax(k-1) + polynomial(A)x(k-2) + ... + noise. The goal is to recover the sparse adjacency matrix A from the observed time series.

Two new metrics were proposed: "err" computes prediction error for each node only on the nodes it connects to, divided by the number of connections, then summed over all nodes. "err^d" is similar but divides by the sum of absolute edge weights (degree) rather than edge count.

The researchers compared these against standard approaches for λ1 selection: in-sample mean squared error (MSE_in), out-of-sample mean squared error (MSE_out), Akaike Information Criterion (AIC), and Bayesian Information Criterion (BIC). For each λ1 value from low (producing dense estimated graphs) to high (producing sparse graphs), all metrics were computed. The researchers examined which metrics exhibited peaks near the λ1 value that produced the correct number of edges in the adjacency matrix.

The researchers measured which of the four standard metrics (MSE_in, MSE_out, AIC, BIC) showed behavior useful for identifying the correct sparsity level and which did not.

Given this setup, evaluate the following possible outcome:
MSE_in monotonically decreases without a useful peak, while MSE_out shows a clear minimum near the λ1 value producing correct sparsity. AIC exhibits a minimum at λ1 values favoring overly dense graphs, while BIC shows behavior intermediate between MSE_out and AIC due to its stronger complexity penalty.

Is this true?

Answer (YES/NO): NO